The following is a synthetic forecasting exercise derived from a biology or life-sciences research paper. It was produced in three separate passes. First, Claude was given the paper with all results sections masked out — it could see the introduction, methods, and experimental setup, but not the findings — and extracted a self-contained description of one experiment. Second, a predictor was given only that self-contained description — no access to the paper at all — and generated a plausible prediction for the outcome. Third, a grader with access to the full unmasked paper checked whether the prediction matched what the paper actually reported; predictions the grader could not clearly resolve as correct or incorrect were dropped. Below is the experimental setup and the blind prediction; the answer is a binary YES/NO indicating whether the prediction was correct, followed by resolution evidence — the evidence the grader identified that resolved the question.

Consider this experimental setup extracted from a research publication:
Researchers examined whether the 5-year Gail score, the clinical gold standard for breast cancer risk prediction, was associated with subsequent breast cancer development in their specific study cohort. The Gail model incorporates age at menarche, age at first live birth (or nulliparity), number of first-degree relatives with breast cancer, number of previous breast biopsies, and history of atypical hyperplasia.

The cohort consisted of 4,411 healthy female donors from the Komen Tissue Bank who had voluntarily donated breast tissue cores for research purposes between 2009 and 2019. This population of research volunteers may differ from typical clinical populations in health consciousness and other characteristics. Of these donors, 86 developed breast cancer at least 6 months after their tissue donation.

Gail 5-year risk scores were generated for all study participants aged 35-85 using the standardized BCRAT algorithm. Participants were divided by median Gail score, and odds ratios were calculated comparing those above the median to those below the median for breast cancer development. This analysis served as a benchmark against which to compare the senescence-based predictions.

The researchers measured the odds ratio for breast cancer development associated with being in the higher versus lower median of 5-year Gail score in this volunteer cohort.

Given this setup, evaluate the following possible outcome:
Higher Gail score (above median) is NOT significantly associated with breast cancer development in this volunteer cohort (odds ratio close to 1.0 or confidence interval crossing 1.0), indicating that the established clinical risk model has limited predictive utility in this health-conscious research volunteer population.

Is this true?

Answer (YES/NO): NO